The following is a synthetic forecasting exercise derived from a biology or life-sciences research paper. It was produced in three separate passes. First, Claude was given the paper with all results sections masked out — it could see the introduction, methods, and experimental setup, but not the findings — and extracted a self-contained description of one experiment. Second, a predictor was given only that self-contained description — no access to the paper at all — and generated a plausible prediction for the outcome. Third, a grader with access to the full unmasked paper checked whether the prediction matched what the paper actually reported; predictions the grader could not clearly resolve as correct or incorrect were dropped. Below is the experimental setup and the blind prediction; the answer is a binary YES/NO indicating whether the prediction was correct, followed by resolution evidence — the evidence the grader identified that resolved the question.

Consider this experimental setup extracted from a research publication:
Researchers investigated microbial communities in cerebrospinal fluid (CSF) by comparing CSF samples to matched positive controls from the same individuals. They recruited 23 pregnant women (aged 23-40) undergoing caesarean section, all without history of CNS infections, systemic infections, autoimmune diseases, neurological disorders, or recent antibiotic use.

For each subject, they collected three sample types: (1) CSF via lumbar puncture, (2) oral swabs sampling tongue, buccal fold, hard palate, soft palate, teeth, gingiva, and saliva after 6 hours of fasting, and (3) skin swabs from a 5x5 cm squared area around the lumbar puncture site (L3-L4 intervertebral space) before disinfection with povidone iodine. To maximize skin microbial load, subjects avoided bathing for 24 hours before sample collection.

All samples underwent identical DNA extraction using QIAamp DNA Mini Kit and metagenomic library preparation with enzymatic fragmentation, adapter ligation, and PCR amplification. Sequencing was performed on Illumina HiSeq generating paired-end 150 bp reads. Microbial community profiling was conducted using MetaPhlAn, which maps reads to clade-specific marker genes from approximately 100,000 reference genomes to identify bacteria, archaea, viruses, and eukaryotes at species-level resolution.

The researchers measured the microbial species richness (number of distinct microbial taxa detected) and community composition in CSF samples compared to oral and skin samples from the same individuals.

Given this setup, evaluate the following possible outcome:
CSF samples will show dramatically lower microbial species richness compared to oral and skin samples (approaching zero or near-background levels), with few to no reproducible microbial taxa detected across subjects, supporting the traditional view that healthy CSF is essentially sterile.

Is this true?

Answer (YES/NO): YES